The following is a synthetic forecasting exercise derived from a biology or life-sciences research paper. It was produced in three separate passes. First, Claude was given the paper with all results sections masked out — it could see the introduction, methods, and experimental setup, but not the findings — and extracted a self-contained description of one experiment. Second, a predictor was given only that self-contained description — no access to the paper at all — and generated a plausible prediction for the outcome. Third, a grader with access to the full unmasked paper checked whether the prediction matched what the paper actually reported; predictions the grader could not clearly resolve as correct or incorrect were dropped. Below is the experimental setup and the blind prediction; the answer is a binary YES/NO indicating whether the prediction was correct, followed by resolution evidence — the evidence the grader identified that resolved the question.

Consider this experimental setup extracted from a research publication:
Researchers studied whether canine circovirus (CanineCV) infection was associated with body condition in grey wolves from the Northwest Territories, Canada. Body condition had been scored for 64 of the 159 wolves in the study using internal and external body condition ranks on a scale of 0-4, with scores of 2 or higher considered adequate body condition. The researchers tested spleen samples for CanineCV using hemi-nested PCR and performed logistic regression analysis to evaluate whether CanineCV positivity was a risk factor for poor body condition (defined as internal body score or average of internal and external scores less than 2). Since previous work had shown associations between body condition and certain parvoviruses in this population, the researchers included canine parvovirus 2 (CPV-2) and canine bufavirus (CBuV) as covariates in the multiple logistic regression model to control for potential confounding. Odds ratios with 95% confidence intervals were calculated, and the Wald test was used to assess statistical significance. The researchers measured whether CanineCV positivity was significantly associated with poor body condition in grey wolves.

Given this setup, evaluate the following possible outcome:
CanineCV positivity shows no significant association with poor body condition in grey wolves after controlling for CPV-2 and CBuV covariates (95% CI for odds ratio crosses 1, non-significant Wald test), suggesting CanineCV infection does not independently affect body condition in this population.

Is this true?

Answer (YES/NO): YES